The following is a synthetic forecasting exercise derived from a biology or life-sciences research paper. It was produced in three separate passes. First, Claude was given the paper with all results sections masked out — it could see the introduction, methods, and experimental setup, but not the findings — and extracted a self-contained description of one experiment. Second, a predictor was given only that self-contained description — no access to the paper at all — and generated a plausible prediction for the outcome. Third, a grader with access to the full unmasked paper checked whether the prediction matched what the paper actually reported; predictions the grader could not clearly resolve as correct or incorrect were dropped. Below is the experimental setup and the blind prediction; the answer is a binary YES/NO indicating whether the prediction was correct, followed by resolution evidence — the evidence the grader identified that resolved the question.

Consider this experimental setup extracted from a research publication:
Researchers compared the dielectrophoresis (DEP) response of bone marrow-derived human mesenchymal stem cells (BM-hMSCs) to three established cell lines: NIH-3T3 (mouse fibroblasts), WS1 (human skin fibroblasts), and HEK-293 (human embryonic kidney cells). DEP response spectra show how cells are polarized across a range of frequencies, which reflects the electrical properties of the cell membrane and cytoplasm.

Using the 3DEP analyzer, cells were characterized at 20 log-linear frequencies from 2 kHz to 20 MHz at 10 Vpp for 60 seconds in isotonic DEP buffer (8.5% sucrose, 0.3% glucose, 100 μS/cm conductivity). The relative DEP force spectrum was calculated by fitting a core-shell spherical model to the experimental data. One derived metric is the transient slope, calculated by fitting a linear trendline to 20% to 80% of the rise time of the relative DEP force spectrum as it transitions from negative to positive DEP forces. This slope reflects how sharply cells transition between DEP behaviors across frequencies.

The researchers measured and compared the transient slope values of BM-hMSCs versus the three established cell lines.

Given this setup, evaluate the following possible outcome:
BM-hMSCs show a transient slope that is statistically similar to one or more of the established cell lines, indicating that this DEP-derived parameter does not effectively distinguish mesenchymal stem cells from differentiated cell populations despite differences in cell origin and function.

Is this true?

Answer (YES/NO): YES